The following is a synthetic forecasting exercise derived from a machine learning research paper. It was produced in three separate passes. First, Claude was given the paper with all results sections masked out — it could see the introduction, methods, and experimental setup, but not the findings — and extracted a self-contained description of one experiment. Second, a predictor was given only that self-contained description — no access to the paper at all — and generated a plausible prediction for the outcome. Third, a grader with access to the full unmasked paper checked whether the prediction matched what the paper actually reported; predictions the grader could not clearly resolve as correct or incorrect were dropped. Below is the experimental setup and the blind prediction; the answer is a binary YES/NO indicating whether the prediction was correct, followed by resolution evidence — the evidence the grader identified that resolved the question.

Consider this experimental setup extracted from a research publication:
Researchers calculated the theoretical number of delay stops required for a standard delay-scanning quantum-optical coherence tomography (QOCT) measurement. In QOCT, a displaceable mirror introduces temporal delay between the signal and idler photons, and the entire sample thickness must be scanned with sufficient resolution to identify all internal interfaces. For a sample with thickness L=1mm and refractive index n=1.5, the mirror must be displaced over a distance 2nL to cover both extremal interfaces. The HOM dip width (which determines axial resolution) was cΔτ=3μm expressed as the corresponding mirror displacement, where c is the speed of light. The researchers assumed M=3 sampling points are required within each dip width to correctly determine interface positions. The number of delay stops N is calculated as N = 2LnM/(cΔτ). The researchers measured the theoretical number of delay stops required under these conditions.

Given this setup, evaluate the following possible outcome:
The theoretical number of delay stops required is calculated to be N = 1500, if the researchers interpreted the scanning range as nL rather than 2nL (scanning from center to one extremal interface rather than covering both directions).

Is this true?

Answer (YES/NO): NO